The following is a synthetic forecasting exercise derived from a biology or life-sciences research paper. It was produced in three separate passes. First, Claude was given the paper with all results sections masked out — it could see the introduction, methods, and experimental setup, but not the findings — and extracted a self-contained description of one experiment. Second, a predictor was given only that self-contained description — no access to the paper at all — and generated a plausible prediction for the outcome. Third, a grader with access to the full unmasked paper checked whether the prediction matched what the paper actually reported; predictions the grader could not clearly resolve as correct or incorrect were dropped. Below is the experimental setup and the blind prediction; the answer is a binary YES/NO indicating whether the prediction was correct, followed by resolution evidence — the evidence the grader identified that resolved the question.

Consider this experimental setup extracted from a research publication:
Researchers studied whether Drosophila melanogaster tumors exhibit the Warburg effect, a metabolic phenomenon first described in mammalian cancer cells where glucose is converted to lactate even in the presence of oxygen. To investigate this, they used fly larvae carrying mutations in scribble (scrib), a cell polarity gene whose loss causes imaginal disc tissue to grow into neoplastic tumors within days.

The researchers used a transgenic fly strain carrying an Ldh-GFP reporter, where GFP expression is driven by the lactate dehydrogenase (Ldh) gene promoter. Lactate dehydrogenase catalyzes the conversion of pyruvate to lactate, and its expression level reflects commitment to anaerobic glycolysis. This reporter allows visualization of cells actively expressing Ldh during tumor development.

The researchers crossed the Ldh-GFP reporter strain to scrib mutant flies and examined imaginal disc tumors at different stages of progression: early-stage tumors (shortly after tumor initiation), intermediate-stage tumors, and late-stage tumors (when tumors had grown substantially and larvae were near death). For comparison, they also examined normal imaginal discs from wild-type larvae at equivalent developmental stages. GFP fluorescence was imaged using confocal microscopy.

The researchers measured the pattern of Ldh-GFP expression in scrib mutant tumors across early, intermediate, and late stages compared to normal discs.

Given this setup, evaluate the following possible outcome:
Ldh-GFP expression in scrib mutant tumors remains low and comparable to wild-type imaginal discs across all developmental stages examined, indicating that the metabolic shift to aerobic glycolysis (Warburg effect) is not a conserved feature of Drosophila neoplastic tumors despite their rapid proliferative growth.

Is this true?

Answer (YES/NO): NO